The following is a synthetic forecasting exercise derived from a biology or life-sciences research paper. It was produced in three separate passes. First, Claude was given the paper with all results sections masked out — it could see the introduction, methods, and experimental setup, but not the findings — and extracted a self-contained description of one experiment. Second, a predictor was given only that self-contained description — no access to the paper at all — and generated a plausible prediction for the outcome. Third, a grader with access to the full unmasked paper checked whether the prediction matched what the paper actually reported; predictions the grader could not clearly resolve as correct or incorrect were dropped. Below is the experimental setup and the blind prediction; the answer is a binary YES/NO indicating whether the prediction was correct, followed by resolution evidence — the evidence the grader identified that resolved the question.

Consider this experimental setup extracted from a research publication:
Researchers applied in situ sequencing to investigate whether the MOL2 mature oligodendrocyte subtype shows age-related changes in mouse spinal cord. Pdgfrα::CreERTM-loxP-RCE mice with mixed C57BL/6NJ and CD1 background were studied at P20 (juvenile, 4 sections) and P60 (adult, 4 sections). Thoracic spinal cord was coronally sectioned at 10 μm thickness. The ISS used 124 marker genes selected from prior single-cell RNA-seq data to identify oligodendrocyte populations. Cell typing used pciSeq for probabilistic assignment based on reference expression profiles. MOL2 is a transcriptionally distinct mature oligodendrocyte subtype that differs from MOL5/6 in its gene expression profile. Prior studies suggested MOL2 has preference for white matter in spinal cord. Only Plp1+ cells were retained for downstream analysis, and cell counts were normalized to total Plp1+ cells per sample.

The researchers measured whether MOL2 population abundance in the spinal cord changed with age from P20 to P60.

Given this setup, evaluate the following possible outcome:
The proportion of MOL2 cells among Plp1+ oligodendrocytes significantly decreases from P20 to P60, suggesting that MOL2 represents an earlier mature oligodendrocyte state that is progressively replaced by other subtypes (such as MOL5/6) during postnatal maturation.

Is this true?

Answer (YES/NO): NO